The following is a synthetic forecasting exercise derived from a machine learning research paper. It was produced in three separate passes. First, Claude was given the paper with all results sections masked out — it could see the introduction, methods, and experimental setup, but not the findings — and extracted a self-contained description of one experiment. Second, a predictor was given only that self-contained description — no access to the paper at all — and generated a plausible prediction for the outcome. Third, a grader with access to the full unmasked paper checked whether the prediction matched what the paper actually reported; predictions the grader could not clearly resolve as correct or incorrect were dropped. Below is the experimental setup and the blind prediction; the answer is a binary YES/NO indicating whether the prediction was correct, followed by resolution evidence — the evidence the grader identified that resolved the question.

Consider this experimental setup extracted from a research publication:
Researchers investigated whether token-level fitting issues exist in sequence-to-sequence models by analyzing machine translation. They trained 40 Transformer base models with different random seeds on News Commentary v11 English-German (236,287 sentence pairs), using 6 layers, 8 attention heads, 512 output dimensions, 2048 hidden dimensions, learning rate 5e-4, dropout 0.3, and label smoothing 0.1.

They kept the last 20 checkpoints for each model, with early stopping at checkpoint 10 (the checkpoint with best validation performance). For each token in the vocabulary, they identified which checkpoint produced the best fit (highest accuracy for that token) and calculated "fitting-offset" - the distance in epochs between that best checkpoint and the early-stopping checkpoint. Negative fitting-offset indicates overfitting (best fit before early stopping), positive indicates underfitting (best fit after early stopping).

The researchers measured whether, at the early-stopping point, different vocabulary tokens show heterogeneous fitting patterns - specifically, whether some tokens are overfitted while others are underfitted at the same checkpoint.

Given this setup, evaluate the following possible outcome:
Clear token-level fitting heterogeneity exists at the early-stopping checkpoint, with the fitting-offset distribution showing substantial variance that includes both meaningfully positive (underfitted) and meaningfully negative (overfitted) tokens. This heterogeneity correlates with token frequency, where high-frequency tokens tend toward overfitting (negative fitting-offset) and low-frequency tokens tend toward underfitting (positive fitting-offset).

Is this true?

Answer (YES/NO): YES